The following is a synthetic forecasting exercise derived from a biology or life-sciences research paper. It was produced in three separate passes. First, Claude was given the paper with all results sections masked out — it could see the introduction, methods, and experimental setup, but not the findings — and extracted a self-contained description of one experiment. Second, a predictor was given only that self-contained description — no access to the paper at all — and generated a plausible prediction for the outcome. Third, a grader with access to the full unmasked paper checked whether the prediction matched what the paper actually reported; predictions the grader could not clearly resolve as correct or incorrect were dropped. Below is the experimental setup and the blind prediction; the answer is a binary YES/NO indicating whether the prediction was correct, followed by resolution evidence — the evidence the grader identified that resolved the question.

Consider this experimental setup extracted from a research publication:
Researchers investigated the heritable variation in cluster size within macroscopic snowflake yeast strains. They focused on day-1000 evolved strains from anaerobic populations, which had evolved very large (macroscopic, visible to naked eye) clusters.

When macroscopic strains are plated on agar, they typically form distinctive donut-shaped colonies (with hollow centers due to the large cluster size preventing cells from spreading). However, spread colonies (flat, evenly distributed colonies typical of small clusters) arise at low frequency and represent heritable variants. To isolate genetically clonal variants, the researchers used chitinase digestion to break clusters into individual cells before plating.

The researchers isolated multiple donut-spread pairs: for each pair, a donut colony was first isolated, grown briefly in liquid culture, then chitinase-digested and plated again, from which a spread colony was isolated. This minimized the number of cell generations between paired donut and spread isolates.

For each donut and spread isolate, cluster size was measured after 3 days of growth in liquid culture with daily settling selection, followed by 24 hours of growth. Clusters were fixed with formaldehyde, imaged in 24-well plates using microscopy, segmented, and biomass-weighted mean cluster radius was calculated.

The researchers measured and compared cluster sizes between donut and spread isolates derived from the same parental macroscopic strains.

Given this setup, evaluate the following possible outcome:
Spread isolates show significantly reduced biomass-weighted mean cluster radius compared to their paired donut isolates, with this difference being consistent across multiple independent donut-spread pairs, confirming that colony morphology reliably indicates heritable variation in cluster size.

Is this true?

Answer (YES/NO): YES